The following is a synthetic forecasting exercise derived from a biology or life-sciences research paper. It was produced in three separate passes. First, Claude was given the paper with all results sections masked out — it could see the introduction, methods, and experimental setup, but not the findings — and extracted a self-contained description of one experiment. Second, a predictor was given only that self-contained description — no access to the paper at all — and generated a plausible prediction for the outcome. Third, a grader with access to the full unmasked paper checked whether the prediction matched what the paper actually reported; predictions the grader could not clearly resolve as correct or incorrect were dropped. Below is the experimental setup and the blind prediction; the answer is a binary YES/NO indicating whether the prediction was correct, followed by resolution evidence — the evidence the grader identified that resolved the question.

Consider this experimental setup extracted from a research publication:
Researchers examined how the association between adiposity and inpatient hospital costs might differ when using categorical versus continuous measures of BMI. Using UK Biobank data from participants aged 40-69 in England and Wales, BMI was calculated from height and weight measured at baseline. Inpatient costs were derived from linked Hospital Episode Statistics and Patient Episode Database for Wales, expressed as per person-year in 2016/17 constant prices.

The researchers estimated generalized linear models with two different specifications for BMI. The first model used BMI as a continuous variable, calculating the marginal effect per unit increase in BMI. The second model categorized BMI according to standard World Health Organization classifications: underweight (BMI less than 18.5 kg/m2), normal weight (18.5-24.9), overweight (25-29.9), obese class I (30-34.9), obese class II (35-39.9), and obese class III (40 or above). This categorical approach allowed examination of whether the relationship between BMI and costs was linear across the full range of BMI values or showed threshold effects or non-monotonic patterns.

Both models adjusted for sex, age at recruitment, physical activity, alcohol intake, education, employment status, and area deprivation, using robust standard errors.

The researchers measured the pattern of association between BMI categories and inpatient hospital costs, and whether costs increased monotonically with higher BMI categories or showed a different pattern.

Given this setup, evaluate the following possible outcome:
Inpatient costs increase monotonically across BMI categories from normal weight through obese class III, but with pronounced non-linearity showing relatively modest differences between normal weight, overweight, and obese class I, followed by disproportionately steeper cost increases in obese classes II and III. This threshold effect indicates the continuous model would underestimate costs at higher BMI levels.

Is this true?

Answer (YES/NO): NO